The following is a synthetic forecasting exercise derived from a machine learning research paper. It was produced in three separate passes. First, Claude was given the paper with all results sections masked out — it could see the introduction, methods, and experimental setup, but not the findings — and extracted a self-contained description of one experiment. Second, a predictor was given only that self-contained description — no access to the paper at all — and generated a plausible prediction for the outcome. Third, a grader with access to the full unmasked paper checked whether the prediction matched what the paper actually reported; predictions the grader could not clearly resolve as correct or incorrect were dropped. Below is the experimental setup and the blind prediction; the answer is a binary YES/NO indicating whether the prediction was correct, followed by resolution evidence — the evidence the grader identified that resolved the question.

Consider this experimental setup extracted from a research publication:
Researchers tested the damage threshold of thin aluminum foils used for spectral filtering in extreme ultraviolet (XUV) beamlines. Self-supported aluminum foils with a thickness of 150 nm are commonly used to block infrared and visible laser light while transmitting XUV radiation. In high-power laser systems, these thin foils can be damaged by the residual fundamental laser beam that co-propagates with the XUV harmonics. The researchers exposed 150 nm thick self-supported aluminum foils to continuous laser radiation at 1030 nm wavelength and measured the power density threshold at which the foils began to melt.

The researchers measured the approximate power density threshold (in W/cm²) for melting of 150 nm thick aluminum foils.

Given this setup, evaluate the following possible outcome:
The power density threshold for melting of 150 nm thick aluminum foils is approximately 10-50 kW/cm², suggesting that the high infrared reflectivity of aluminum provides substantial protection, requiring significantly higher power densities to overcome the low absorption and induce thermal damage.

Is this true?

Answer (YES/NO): NO